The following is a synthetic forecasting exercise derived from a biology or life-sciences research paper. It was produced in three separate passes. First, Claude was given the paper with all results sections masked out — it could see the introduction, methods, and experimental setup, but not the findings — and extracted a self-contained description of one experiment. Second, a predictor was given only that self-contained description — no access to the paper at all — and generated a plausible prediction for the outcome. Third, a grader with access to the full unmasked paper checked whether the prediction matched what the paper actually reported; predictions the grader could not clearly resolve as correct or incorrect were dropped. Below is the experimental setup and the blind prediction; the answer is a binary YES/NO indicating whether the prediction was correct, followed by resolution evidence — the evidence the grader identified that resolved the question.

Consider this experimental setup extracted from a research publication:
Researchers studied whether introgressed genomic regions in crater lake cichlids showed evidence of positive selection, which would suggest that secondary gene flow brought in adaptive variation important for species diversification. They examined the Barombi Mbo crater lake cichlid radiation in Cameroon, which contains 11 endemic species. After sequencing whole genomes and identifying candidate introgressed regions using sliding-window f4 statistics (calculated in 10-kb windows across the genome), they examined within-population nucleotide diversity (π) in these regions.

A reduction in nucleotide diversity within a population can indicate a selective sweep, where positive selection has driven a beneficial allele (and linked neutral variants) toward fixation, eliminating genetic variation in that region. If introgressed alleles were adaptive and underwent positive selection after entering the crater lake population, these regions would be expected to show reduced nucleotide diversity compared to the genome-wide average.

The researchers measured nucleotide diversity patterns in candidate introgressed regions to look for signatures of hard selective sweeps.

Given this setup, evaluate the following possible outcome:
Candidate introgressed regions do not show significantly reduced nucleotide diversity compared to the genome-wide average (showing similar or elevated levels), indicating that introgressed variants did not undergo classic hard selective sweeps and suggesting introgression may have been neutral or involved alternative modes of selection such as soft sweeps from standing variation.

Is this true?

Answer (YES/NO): YES